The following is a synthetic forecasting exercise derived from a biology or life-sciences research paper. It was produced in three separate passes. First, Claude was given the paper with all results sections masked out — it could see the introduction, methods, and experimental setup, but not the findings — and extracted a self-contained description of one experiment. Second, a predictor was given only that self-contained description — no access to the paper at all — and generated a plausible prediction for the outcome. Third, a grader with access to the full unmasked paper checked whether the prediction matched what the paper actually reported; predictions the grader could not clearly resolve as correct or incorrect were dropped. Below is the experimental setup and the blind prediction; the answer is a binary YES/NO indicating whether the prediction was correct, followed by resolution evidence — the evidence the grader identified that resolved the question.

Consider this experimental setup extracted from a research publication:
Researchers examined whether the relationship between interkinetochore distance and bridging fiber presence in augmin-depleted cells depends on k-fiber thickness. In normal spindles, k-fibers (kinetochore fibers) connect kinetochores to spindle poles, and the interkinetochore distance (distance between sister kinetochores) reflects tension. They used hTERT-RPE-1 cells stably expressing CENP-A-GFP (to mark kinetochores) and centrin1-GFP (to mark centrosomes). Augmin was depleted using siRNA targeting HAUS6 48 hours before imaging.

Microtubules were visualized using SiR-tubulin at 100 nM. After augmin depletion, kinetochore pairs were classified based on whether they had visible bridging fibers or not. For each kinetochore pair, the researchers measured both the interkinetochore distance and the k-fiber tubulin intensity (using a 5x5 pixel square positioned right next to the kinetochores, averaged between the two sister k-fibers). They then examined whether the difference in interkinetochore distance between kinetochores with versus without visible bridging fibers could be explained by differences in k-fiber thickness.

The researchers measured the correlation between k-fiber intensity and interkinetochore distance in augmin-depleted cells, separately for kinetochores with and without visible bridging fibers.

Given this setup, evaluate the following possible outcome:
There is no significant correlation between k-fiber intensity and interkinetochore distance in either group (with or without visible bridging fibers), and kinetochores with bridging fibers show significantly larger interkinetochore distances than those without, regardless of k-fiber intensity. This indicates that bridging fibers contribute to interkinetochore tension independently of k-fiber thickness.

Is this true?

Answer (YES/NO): YES